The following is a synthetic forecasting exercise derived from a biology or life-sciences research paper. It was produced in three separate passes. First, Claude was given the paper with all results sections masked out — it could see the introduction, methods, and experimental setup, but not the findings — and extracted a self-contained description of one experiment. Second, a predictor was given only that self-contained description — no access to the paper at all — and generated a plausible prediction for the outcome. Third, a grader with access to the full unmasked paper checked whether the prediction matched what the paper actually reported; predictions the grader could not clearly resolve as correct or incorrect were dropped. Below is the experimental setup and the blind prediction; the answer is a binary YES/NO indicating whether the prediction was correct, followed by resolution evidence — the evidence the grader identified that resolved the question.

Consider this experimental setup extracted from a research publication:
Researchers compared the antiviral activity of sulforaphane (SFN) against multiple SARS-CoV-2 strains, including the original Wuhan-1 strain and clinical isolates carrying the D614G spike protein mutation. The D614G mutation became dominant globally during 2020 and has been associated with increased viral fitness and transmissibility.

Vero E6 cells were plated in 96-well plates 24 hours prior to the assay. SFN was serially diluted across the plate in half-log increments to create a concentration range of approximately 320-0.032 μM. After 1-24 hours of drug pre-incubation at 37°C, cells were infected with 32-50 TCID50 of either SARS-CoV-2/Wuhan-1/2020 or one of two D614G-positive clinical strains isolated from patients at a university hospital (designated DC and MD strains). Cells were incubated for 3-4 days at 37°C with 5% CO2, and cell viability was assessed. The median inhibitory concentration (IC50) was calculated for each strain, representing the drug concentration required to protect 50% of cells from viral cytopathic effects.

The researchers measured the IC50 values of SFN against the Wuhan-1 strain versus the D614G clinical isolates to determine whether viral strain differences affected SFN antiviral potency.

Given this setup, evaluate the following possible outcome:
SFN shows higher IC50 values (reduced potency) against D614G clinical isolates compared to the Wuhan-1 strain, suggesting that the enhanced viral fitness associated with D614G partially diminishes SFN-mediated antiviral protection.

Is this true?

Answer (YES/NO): NO